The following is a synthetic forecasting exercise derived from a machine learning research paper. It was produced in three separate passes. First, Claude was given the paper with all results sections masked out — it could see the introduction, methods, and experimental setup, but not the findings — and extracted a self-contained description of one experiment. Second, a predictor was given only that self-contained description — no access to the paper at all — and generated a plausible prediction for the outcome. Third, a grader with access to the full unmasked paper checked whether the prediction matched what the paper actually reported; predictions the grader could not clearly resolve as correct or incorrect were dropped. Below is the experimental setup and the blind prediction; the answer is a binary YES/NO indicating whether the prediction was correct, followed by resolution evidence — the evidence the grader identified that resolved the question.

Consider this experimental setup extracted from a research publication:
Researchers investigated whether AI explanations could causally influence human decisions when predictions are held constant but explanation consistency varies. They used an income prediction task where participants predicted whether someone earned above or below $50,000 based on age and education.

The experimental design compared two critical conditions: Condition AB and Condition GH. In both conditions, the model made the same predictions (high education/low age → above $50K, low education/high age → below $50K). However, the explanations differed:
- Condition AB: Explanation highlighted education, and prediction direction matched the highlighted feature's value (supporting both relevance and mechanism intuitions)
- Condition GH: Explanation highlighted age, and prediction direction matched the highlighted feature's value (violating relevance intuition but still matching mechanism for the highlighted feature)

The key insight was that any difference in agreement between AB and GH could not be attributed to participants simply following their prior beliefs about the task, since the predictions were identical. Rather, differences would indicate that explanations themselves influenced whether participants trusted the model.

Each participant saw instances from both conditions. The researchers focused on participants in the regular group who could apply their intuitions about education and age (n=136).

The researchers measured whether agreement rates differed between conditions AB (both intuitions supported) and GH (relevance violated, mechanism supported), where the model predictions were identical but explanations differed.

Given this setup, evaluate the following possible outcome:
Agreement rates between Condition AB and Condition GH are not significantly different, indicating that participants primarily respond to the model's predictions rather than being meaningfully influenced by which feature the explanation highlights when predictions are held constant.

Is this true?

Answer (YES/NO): NO